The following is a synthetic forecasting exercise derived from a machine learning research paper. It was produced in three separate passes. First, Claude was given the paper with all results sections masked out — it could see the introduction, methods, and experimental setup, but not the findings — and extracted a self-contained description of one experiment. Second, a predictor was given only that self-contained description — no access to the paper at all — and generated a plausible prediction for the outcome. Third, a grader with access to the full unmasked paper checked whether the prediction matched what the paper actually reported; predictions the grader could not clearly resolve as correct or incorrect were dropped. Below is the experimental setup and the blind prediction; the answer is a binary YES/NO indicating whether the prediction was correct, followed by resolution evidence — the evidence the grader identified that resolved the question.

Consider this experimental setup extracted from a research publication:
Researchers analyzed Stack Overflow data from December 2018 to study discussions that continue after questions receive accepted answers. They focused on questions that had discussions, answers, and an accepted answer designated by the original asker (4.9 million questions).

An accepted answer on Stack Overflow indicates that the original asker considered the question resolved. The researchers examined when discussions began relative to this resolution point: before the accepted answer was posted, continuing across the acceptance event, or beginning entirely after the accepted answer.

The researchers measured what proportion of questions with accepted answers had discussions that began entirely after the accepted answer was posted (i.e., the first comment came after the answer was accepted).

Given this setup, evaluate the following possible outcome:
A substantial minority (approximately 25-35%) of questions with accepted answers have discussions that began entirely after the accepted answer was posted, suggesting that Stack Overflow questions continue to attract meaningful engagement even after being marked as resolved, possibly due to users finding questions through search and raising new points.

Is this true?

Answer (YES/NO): NO